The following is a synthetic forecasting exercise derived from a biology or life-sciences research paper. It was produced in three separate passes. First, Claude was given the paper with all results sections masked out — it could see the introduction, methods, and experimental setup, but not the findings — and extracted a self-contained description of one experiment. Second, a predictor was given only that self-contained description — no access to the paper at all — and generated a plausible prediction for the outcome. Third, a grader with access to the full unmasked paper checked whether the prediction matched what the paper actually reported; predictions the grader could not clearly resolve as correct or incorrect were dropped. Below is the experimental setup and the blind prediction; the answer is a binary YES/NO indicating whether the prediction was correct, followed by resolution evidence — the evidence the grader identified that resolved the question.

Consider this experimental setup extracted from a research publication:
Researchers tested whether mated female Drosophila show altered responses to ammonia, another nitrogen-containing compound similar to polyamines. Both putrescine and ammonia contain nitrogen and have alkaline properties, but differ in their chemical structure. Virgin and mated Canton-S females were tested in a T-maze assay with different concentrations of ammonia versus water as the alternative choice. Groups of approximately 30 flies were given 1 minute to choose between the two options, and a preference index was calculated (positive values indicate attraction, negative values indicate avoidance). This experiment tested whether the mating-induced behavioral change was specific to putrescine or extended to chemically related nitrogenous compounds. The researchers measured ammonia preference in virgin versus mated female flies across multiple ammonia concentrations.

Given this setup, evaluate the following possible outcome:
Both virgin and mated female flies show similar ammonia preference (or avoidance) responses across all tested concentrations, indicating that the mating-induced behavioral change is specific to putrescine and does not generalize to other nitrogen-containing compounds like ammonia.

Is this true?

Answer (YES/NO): YES